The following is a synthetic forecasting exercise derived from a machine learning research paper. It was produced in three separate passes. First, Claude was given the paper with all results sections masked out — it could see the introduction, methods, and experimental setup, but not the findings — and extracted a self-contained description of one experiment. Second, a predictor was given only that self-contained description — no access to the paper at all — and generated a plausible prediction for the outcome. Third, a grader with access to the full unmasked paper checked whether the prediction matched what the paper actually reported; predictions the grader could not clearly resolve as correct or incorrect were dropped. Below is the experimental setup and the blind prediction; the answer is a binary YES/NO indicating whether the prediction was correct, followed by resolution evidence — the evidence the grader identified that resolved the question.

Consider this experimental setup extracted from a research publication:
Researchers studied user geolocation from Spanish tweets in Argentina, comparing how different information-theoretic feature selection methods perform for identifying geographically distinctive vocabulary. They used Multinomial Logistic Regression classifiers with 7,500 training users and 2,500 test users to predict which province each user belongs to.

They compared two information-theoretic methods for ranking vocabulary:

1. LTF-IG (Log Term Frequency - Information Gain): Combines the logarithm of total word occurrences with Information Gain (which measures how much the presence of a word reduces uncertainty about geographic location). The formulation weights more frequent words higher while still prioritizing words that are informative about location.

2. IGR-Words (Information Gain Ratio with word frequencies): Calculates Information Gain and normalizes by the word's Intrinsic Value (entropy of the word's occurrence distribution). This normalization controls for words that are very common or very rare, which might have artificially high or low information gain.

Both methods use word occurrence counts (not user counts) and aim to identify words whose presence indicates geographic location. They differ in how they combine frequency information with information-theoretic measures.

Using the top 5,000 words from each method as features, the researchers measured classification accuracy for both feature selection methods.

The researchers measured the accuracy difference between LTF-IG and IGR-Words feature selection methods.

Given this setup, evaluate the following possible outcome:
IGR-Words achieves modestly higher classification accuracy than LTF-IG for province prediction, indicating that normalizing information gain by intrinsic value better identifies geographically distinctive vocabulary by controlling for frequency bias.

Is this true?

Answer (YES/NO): NO